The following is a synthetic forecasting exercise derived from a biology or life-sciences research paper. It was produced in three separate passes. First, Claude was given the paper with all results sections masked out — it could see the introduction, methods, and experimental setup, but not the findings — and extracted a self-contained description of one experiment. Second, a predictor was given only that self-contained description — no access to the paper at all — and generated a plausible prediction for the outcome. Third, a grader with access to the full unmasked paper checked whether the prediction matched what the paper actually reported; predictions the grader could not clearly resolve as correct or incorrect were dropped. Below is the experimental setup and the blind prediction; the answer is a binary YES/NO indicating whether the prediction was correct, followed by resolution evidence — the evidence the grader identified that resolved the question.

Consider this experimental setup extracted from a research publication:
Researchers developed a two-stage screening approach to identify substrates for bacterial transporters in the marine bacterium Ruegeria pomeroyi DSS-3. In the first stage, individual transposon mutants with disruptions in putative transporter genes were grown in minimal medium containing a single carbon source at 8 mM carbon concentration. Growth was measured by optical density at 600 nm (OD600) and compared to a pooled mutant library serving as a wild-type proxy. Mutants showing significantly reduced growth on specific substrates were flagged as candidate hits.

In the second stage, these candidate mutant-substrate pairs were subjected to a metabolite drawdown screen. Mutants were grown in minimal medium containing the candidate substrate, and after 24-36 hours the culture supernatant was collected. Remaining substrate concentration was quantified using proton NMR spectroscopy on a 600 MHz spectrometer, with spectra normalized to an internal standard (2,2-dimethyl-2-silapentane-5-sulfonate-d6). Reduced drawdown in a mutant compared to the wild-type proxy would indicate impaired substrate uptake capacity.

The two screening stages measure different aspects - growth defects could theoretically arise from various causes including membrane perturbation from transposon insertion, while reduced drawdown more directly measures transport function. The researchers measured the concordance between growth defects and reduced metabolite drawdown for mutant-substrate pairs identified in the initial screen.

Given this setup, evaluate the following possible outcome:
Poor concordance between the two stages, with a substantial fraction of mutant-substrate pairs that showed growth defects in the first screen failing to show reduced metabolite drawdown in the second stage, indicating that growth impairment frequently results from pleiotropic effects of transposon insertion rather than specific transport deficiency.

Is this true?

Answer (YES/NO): NO